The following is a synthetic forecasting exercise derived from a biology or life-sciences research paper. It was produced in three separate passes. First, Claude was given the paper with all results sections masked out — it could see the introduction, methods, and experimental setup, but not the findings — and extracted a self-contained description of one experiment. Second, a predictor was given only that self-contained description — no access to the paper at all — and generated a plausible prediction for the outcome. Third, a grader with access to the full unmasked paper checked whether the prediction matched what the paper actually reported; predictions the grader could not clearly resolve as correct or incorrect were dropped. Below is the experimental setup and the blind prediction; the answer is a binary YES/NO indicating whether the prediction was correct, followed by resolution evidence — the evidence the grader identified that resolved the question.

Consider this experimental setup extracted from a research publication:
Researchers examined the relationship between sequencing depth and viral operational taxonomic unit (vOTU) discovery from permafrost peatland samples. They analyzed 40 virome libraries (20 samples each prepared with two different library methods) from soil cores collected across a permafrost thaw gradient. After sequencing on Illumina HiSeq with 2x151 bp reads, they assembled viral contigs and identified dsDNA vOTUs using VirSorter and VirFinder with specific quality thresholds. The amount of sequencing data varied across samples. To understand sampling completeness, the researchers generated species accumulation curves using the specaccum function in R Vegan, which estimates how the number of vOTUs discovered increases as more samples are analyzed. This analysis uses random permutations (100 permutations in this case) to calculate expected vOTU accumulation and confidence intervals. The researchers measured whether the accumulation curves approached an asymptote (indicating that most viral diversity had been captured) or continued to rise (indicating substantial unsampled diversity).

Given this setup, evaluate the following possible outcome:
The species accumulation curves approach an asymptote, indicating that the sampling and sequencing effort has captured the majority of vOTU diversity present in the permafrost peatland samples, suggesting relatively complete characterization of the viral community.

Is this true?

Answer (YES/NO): YES